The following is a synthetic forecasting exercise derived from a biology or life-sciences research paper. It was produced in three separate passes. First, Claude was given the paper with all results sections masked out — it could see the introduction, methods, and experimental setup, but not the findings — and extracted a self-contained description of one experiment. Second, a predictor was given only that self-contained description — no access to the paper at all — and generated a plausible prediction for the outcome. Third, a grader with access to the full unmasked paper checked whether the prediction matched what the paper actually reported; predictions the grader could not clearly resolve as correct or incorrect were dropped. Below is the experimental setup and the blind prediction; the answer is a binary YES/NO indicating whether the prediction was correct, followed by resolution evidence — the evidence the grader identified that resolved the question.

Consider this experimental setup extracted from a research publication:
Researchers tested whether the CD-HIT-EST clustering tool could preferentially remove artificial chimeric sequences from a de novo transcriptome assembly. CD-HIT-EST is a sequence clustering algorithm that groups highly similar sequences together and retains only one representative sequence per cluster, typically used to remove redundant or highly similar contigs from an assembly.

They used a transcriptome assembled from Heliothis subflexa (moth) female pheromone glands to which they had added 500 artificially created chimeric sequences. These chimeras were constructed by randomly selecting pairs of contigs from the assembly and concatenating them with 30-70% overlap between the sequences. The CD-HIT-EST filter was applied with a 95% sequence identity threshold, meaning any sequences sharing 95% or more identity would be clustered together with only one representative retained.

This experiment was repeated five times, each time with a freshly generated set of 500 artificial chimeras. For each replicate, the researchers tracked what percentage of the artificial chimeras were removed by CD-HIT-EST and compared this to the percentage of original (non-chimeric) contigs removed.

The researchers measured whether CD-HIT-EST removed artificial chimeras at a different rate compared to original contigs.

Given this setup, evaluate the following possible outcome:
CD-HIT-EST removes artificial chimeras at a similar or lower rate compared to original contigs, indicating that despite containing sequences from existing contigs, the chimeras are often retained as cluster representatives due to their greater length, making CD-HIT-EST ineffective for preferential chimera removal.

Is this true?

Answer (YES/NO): YES